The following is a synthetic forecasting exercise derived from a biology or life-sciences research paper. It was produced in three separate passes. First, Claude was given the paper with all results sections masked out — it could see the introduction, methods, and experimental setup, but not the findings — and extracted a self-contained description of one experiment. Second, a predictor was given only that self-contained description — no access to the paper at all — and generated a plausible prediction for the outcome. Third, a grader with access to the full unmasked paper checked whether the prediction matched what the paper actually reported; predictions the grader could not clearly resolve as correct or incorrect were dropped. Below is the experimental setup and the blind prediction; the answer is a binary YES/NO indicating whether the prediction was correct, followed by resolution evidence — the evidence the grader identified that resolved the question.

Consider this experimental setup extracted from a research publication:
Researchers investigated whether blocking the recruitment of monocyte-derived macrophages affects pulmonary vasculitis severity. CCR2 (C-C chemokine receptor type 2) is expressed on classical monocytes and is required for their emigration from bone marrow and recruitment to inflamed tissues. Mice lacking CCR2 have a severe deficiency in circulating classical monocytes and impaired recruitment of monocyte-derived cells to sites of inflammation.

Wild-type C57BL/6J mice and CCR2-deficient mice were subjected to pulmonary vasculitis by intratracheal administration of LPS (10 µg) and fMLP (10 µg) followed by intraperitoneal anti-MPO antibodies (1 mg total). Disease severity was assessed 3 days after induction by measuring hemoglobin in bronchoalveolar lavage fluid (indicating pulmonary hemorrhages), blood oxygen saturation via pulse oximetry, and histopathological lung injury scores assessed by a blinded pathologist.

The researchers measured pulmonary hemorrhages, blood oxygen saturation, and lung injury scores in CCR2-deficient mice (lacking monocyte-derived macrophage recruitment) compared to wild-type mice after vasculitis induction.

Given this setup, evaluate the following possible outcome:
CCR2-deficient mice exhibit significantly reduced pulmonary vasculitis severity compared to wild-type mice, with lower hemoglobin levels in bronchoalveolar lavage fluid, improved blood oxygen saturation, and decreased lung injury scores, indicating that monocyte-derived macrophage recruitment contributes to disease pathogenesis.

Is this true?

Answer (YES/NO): NO